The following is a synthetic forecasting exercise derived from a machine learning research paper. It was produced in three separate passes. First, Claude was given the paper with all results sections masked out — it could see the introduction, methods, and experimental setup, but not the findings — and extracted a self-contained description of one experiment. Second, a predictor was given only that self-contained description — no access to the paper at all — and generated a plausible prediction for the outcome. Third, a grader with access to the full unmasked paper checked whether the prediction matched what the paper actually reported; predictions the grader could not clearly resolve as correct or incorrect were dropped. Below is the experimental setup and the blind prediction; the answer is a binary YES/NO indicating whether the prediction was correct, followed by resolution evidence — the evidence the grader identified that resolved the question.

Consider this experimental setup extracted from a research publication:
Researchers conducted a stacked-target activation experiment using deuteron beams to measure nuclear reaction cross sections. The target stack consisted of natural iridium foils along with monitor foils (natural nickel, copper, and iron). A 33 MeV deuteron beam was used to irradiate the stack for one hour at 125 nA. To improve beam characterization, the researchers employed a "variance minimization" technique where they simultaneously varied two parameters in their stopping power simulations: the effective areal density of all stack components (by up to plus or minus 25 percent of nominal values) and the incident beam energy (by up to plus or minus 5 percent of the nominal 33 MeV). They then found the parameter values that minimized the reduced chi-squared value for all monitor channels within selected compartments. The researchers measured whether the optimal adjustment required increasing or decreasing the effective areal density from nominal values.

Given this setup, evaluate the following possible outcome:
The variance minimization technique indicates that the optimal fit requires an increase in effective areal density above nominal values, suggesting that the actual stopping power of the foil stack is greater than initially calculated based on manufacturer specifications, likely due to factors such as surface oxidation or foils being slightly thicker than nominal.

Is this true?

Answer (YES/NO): YES